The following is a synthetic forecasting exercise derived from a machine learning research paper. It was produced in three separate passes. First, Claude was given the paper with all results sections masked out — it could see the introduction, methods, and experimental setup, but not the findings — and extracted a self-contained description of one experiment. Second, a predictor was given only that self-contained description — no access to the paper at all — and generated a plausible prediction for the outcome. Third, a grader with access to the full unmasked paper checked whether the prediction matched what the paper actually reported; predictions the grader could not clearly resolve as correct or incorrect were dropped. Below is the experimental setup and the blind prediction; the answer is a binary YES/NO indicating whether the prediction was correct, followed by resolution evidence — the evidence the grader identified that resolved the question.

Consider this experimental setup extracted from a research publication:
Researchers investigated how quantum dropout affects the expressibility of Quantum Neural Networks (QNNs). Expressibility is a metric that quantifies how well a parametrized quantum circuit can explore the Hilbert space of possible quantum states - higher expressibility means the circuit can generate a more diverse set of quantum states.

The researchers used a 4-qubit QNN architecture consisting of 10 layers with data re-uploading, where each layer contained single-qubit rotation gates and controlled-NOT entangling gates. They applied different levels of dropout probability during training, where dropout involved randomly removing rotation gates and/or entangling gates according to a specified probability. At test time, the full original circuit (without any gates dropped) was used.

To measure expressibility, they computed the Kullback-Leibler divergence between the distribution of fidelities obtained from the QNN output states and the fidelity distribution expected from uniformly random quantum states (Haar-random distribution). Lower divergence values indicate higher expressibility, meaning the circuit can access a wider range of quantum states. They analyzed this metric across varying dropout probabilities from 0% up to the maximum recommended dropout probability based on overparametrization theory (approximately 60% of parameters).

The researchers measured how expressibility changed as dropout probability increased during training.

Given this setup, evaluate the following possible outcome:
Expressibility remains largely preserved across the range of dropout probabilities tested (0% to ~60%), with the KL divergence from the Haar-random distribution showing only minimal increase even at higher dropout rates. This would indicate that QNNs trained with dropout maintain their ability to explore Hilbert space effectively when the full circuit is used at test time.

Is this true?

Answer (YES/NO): YES